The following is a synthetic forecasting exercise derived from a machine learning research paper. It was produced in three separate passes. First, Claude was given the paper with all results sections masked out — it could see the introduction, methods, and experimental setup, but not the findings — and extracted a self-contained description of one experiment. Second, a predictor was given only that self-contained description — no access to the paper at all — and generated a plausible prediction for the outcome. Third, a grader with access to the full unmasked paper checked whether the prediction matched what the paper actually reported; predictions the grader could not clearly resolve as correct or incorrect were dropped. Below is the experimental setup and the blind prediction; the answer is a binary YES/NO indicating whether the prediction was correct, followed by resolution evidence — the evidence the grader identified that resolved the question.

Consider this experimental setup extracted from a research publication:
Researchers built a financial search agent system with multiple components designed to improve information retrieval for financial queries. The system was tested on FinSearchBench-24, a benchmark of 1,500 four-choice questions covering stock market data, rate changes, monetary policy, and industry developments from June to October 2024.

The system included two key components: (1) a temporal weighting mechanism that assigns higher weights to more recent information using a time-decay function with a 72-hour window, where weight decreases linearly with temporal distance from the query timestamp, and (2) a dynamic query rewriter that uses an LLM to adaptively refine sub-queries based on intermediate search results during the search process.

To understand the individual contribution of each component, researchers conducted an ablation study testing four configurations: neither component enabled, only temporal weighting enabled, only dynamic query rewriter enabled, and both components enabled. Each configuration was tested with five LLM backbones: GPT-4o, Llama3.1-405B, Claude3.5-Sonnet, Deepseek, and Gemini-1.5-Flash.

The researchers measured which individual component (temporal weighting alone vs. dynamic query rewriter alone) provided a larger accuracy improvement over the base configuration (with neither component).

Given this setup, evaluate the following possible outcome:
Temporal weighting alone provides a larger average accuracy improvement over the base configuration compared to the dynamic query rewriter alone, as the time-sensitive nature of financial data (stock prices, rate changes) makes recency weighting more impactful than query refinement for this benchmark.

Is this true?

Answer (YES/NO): YES